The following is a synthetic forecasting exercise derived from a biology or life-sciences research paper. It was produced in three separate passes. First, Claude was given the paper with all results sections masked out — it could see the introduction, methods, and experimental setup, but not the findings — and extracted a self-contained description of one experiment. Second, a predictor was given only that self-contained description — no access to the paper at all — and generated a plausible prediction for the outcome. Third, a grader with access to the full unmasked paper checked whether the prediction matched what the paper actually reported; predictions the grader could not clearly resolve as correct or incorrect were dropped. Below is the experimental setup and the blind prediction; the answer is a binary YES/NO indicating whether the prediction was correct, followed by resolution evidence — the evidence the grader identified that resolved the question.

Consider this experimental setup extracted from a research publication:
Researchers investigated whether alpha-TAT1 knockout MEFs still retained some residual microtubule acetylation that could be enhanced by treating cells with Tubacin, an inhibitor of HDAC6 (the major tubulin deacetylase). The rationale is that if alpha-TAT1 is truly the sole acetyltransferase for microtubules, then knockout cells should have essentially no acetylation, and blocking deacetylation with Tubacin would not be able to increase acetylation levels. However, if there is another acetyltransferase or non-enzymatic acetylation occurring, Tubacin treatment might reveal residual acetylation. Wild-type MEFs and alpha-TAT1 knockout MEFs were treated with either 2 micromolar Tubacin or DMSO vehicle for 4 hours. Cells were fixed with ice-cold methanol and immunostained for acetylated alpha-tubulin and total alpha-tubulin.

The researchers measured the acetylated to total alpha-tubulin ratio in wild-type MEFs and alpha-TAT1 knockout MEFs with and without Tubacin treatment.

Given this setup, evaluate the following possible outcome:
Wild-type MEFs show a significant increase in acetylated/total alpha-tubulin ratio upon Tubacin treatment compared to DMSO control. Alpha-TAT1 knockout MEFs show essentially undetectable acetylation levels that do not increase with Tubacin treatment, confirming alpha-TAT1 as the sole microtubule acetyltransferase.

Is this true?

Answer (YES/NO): NO